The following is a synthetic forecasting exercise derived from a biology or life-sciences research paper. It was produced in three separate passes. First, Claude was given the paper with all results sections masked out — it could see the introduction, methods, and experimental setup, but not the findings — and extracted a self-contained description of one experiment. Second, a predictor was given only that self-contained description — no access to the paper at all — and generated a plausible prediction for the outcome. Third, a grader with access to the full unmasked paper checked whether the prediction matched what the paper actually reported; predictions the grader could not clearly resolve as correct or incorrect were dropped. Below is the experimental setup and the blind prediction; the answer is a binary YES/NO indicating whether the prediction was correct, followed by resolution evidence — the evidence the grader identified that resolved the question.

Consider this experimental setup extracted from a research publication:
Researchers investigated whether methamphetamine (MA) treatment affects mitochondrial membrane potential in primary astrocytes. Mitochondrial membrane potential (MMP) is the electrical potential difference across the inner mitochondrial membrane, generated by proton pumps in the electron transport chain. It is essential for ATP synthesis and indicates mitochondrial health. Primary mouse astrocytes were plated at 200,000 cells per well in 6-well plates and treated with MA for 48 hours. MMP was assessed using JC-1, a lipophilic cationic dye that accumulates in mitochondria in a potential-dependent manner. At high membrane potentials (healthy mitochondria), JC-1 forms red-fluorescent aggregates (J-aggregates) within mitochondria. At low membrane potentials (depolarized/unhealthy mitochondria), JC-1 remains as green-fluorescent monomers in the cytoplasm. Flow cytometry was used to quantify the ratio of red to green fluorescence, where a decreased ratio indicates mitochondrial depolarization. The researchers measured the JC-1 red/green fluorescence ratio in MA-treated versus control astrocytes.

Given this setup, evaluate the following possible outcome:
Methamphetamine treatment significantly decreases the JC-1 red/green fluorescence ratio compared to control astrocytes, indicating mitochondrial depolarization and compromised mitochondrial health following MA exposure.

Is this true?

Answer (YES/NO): YES